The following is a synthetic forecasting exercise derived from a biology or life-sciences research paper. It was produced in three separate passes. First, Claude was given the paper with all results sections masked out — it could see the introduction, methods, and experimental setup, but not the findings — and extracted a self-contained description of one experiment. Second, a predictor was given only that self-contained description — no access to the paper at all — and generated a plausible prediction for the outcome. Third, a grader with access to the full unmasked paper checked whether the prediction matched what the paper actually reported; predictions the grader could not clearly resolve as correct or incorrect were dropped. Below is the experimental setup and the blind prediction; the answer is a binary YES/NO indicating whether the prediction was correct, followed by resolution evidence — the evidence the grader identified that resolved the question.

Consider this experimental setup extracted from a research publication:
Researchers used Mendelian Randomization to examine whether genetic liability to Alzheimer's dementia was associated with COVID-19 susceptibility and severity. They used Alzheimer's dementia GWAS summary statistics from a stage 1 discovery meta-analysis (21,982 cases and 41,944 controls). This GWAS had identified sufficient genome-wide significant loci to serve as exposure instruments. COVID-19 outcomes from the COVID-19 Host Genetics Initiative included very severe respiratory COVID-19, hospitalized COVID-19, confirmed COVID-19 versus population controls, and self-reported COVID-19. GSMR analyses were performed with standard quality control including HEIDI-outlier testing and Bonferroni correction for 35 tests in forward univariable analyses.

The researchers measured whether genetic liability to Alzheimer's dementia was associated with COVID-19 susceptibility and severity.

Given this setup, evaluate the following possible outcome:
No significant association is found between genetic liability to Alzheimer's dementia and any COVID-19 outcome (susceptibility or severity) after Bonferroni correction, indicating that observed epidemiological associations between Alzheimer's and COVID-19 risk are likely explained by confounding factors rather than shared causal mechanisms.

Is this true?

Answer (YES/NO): YES